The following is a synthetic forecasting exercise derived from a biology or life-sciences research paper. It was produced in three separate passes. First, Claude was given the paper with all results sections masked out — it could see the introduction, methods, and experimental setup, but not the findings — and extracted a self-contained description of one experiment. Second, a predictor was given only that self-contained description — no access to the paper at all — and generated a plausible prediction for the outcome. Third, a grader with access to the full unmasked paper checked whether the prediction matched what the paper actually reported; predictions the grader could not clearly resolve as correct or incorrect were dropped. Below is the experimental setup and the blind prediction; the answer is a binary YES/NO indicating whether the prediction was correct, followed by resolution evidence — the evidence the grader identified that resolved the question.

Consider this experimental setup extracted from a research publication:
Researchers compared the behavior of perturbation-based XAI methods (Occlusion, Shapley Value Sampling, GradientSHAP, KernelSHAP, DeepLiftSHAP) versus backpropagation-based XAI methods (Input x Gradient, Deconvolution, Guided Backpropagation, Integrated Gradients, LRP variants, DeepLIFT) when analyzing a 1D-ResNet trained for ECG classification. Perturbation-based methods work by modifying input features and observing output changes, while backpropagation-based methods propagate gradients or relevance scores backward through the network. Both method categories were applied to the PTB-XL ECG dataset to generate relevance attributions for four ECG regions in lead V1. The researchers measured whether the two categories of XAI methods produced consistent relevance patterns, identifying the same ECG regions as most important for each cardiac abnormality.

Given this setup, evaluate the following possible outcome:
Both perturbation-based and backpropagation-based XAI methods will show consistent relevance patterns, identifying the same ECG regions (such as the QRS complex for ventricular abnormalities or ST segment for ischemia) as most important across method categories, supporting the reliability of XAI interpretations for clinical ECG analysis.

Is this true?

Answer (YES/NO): NO